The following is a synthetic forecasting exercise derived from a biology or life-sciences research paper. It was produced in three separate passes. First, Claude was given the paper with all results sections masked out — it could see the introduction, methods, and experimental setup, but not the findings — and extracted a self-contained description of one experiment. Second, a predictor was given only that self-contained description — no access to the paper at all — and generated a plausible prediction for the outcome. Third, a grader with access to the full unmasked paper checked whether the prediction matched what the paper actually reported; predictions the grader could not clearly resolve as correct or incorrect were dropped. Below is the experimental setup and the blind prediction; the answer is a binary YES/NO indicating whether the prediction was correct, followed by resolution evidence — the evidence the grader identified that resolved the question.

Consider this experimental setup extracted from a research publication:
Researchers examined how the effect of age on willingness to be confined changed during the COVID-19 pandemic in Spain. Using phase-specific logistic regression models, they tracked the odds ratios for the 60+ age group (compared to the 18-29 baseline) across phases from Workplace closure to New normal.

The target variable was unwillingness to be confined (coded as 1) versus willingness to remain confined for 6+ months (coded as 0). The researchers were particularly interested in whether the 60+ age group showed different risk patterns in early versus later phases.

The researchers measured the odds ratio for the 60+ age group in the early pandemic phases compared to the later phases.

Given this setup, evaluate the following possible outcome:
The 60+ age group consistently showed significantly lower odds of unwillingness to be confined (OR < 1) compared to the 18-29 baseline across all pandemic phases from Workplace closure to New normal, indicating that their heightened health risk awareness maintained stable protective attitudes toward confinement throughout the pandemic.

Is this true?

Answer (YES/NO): NO